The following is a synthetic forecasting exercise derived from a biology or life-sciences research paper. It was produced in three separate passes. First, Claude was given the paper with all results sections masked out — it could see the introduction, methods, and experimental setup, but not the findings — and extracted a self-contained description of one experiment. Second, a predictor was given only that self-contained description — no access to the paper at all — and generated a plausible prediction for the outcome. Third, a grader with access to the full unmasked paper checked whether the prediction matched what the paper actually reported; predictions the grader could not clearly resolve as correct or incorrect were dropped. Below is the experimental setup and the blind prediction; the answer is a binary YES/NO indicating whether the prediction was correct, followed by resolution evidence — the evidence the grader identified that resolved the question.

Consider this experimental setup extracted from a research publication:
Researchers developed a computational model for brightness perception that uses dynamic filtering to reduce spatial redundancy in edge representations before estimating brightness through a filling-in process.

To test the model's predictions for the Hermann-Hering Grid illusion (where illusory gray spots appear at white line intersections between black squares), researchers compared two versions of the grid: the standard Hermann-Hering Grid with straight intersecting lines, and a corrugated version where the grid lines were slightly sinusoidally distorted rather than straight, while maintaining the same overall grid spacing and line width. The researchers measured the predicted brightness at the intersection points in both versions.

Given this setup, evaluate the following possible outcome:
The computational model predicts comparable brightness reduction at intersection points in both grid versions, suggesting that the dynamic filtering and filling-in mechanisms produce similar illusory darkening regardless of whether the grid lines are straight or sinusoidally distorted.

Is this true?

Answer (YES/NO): NO